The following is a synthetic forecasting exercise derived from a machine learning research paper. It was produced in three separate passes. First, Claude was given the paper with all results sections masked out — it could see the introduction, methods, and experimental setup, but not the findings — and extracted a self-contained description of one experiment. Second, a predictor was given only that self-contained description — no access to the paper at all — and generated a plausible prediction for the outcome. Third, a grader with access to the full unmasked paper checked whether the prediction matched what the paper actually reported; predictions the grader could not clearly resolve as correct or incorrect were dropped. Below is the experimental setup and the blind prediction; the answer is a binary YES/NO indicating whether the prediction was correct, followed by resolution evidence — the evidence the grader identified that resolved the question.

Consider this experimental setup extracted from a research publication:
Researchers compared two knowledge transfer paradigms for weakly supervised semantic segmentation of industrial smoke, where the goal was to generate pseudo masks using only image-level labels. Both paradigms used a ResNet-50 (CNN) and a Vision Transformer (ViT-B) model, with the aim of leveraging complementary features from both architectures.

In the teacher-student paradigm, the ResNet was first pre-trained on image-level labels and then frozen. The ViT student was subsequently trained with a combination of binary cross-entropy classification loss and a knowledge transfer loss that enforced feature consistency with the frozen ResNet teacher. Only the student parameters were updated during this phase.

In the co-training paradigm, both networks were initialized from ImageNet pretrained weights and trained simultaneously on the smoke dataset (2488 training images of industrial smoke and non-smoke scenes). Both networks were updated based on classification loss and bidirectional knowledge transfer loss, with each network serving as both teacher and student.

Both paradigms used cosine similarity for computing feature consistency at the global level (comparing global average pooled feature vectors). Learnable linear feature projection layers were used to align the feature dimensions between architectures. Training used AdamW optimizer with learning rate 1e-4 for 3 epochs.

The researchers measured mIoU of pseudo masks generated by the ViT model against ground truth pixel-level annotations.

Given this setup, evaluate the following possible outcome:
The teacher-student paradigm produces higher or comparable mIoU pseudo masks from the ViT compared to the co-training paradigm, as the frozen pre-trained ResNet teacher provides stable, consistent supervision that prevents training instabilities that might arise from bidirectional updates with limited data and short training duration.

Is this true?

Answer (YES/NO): YES